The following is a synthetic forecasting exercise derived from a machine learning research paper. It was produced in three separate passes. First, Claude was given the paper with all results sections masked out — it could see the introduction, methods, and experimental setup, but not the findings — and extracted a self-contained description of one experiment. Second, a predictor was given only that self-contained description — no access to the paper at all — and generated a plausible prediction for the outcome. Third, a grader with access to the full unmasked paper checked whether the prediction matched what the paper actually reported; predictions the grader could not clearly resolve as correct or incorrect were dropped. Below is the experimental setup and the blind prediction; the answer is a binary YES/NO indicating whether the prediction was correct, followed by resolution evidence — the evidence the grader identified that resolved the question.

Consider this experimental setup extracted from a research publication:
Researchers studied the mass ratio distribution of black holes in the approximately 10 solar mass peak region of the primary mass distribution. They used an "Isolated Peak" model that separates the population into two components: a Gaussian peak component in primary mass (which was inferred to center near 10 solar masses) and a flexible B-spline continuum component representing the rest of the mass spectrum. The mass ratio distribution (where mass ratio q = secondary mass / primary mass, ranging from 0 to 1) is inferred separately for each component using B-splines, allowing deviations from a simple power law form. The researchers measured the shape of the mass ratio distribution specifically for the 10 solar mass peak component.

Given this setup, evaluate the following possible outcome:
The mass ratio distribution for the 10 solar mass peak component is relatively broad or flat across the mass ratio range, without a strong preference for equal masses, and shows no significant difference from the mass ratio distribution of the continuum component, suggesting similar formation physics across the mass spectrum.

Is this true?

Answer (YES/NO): NO